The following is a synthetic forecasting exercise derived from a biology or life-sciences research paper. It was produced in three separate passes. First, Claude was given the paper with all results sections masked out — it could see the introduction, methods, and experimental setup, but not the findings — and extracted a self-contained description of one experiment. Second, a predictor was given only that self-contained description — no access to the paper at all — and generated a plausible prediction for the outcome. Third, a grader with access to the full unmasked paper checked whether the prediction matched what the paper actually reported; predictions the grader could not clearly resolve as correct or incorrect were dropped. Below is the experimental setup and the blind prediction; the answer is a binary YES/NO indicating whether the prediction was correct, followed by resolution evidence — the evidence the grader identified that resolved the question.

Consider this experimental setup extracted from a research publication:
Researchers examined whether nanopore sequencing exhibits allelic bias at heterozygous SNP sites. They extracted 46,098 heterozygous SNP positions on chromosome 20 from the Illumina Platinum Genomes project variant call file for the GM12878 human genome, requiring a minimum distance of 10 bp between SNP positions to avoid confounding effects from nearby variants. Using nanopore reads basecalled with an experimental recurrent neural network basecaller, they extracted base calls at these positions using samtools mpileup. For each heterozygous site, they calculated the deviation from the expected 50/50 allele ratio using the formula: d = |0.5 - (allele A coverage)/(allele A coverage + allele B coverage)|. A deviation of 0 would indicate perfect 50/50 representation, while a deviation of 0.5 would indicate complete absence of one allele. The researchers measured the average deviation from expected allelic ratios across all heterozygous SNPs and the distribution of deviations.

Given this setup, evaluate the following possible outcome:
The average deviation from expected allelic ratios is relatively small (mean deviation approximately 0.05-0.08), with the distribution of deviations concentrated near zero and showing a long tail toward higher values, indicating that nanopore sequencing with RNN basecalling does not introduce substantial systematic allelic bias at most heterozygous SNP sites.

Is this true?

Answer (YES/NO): NO